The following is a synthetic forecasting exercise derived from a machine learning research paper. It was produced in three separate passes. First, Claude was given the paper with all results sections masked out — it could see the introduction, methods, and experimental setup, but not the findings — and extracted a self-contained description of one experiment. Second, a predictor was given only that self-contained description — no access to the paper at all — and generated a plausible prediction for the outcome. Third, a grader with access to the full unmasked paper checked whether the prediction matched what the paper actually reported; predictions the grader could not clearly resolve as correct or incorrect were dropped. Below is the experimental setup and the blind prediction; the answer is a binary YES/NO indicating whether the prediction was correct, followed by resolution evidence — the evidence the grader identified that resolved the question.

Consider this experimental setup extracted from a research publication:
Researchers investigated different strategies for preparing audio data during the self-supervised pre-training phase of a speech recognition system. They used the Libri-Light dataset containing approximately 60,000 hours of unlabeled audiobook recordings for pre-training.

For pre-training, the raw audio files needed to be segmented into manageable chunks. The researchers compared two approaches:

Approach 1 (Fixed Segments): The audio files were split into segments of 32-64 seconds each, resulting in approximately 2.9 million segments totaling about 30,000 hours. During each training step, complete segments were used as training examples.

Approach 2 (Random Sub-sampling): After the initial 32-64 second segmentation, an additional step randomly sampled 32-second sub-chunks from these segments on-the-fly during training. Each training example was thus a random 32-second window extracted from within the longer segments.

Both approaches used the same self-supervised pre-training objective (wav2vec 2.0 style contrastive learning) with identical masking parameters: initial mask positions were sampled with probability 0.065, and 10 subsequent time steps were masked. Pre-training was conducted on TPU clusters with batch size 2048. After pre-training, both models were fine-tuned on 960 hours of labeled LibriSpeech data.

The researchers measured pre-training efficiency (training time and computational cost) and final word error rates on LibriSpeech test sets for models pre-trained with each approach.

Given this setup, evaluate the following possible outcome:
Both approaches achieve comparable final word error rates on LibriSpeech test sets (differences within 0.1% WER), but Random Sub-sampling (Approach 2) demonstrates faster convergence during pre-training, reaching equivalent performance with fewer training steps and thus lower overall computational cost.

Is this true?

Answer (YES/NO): NO